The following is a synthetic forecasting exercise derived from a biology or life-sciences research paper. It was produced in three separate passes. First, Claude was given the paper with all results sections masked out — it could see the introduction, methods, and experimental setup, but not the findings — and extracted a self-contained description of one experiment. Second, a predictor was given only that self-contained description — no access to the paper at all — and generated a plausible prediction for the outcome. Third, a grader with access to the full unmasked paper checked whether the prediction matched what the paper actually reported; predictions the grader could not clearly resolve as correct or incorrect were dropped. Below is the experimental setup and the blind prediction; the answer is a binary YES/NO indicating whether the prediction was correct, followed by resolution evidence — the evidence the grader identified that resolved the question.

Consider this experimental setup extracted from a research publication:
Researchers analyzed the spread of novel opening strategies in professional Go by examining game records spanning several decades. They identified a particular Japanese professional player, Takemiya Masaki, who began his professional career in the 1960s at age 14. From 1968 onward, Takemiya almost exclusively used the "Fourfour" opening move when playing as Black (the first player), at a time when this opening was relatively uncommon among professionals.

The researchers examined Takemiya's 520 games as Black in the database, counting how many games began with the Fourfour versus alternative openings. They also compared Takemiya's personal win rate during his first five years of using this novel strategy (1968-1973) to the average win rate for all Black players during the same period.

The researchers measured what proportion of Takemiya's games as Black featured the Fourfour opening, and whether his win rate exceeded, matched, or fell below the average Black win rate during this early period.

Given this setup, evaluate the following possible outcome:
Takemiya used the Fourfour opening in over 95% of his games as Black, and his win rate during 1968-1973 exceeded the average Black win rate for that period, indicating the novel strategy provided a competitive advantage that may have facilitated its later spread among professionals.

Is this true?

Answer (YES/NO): YES